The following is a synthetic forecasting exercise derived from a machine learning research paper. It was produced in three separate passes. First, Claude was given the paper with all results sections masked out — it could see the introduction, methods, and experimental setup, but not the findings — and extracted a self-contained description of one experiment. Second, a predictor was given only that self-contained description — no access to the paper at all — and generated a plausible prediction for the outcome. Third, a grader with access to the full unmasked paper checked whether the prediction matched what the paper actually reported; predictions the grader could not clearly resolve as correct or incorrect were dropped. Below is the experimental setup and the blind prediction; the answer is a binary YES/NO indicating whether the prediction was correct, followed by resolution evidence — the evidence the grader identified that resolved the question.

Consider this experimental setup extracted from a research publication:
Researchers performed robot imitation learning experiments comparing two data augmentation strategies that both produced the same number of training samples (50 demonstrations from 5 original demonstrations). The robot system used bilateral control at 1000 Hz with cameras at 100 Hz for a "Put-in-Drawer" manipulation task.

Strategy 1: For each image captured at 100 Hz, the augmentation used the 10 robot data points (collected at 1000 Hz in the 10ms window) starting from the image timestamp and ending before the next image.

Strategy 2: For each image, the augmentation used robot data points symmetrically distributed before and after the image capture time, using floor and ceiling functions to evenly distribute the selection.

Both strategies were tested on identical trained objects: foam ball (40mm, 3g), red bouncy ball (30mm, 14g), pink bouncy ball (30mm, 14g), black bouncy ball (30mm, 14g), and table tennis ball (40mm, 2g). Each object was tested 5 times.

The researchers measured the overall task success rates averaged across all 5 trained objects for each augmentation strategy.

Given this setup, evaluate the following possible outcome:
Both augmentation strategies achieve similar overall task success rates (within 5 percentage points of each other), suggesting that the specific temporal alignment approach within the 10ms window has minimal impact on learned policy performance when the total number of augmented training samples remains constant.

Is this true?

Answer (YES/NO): NO